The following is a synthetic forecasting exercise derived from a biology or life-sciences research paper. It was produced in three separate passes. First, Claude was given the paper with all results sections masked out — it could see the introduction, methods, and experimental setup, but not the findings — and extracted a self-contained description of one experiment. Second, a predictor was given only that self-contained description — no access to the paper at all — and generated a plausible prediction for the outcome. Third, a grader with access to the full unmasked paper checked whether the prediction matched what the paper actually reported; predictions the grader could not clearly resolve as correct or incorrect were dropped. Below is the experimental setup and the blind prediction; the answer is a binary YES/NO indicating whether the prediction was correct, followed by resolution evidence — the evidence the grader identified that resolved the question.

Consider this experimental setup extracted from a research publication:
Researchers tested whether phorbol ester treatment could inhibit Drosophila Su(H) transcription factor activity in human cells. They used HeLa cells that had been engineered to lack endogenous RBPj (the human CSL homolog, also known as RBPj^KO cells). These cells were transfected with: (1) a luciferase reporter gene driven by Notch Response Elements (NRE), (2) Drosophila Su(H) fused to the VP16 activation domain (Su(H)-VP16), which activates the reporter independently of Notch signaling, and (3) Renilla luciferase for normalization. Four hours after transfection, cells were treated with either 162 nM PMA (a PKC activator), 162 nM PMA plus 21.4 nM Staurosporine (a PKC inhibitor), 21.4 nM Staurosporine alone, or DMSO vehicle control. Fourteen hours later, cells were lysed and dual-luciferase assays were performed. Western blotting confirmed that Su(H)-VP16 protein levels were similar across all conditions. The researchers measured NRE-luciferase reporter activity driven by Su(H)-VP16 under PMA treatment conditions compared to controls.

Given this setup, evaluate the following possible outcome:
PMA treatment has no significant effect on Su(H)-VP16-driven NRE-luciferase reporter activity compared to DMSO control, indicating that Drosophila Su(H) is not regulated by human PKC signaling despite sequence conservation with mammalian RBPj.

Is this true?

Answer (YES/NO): NO